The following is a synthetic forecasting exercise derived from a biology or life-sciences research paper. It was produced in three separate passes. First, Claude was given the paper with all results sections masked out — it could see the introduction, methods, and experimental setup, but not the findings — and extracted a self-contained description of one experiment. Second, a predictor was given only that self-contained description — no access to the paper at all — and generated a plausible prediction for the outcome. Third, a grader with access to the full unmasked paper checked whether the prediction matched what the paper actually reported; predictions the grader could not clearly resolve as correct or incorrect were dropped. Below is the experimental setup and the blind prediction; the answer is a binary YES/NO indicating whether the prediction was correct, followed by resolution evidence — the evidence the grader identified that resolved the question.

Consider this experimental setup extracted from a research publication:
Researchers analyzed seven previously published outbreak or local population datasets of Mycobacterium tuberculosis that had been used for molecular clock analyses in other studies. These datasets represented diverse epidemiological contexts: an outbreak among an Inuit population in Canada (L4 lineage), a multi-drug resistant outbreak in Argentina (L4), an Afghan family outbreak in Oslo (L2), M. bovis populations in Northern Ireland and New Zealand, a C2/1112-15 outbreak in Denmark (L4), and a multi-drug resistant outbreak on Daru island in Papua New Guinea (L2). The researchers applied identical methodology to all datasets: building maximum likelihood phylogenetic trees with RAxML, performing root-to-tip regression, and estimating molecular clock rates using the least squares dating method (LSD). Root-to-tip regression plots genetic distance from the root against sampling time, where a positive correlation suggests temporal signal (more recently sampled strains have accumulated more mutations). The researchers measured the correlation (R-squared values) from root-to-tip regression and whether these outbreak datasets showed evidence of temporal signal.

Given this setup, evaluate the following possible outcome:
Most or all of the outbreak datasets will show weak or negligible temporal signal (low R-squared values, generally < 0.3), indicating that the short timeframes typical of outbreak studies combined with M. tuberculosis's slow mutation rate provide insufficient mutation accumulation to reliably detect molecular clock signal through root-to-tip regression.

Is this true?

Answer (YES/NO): YES